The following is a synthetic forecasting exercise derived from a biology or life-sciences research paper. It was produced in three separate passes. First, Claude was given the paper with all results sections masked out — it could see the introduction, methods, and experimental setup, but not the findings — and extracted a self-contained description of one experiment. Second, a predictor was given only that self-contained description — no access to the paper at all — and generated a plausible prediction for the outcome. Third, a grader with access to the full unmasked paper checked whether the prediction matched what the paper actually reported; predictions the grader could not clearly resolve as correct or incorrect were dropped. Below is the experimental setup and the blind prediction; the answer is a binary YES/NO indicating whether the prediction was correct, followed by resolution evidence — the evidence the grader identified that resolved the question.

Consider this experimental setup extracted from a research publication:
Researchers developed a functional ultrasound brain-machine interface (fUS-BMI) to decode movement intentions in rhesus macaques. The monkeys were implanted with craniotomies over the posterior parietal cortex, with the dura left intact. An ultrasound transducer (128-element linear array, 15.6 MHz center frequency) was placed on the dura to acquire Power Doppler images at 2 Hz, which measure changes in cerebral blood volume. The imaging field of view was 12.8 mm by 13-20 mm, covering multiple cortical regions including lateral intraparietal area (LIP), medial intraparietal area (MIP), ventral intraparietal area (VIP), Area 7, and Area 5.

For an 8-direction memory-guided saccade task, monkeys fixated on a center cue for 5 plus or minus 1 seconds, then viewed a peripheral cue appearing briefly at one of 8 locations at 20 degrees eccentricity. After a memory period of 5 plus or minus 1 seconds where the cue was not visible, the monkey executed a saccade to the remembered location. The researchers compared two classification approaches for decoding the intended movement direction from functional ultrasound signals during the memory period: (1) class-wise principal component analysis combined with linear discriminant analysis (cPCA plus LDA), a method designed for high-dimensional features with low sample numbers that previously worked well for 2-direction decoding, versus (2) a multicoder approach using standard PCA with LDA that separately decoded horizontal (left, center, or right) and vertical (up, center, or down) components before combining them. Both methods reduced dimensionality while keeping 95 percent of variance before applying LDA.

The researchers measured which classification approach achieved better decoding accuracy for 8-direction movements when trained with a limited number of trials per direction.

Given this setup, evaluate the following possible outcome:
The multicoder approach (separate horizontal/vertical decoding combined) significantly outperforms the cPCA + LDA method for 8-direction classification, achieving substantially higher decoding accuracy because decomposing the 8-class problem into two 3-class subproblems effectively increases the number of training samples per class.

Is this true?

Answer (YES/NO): NO